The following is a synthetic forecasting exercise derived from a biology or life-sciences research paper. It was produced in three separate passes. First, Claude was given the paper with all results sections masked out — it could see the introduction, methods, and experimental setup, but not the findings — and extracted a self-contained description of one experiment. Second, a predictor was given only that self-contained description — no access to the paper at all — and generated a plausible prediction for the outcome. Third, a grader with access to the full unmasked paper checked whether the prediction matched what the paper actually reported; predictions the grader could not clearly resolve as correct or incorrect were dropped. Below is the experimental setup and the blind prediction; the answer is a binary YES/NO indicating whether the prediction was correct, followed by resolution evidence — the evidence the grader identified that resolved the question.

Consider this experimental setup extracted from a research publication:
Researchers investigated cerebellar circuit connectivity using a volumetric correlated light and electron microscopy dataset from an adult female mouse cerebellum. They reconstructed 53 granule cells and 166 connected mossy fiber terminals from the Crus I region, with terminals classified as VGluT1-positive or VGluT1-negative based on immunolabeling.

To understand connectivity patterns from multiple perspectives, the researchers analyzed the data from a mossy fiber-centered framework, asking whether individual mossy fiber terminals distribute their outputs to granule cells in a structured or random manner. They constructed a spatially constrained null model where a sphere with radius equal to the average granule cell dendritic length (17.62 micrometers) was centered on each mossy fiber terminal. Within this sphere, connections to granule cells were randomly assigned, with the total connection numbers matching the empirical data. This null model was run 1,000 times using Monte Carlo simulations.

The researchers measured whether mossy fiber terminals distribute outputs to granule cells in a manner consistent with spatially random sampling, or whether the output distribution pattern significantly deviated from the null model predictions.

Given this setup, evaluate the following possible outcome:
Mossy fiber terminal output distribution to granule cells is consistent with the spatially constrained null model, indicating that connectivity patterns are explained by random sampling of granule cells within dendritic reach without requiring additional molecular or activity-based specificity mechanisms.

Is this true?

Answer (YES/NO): YES